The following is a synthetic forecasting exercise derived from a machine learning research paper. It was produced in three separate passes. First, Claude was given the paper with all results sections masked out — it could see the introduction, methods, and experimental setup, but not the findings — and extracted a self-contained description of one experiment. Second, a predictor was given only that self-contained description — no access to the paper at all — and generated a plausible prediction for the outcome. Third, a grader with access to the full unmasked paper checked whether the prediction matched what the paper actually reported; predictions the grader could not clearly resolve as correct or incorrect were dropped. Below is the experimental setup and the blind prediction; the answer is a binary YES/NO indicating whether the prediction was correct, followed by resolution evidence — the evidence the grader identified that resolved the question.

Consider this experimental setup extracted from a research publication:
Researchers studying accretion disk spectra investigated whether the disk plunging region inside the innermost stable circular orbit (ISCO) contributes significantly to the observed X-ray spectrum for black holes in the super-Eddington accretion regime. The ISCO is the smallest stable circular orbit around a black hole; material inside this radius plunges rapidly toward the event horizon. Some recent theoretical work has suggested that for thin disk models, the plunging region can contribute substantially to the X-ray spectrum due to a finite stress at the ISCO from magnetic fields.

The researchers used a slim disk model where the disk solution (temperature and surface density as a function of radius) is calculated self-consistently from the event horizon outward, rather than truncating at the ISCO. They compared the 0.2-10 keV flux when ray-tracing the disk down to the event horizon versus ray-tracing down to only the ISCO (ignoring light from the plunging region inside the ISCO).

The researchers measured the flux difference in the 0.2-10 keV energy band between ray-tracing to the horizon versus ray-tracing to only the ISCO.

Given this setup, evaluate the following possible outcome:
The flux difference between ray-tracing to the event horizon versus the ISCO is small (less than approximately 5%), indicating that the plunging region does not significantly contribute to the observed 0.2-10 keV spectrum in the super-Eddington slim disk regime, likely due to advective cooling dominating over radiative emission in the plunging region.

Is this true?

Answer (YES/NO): YES